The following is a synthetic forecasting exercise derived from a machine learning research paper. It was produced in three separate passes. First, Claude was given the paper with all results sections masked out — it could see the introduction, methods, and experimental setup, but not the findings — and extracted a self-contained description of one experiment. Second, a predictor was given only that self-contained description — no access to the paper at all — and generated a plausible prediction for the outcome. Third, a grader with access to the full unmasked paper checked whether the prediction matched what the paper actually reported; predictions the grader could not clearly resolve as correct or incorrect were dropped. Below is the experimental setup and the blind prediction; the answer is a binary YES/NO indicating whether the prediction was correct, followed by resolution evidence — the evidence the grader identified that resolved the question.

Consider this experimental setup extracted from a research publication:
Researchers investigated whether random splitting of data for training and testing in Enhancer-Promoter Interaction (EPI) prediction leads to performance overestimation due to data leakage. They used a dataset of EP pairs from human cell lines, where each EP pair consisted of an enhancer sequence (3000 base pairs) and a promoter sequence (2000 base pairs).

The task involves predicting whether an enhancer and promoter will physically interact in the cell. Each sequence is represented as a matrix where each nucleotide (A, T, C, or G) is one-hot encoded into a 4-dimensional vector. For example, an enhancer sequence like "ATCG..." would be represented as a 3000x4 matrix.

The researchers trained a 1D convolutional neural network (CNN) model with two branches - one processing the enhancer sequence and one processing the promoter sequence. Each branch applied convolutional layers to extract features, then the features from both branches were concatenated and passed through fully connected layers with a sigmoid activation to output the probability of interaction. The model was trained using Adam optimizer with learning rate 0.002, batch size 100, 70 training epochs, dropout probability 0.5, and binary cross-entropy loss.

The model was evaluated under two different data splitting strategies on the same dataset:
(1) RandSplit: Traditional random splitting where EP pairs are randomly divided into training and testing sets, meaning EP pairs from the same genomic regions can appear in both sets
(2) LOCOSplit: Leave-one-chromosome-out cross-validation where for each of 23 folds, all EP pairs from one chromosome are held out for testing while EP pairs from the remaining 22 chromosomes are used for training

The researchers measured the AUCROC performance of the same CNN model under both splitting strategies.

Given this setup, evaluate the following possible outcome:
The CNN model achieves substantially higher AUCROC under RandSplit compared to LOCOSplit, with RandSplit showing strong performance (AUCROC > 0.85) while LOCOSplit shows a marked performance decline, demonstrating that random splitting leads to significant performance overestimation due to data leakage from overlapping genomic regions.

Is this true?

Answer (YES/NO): YES